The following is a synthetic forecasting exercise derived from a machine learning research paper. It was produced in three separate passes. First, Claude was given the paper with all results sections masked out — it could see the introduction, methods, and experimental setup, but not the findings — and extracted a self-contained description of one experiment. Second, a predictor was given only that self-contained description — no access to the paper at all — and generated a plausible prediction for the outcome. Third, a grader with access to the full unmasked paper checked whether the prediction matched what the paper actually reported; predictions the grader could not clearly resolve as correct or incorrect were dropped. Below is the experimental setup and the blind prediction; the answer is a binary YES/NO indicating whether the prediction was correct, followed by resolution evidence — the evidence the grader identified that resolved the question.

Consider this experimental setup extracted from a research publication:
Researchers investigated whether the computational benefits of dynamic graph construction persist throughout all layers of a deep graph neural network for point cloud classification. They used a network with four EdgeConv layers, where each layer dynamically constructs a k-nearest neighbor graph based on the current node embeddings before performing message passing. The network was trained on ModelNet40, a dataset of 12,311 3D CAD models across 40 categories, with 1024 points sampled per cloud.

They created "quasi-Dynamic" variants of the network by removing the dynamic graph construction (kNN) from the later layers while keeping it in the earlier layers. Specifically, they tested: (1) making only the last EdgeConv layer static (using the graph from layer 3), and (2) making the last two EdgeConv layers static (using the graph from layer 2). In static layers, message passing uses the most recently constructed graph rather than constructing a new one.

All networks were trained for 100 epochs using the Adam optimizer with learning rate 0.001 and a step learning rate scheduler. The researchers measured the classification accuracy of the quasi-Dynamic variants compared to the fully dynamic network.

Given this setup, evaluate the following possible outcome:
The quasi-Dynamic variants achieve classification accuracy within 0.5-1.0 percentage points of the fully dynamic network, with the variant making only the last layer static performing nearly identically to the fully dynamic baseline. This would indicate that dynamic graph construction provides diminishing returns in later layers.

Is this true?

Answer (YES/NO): NO